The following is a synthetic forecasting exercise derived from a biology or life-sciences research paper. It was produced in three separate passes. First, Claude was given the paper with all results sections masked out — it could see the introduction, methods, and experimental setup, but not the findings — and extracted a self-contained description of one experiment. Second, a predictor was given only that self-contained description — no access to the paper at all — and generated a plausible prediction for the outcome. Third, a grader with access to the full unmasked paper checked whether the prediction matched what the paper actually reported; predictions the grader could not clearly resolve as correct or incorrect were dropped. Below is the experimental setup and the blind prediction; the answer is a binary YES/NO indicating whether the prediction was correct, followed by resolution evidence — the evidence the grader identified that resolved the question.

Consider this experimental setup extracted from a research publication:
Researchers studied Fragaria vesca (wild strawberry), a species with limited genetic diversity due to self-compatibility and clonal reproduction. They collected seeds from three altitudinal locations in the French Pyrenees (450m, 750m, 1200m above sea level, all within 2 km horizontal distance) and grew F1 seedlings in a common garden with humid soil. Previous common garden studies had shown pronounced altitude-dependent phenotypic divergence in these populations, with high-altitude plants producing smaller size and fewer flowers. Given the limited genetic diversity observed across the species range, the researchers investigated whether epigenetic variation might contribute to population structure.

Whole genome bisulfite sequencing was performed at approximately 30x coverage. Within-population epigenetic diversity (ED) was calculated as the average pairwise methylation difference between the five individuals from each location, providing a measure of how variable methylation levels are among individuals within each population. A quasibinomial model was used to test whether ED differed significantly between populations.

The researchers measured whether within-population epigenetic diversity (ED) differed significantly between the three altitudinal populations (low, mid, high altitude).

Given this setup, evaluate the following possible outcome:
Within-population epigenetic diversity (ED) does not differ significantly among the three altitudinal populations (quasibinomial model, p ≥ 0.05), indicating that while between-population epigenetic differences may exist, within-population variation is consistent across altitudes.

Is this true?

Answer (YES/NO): NO